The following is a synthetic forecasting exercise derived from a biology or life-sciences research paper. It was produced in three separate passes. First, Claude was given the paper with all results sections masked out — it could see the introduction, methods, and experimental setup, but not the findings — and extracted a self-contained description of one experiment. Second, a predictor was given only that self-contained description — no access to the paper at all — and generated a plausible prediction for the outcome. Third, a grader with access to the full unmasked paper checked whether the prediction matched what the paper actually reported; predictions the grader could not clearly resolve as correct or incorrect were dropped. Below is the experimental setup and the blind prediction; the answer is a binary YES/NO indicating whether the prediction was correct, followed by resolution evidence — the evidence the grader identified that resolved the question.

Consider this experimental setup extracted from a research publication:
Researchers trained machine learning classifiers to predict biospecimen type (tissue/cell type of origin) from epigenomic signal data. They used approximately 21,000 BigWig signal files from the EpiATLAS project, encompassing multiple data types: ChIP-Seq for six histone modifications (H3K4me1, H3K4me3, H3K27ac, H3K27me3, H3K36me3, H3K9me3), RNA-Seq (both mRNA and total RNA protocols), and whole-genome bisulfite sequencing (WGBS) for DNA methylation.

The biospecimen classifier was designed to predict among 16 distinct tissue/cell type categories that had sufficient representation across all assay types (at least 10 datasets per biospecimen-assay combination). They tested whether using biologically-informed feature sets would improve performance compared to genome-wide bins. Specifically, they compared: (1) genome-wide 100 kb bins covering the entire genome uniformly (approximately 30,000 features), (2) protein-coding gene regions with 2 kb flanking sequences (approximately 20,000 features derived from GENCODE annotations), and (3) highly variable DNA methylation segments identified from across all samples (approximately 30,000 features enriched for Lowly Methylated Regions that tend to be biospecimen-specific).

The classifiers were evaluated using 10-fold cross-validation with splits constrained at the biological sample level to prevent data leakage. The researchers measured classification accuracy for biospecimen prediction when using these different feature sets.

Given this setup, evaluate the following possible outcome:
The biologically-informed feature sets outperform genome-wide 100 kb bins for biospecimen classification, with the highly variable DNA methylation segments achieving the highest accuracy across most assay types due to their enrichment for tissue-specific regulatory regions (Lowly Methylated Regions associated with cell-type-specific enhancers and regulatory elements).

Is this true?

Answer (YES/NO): NO